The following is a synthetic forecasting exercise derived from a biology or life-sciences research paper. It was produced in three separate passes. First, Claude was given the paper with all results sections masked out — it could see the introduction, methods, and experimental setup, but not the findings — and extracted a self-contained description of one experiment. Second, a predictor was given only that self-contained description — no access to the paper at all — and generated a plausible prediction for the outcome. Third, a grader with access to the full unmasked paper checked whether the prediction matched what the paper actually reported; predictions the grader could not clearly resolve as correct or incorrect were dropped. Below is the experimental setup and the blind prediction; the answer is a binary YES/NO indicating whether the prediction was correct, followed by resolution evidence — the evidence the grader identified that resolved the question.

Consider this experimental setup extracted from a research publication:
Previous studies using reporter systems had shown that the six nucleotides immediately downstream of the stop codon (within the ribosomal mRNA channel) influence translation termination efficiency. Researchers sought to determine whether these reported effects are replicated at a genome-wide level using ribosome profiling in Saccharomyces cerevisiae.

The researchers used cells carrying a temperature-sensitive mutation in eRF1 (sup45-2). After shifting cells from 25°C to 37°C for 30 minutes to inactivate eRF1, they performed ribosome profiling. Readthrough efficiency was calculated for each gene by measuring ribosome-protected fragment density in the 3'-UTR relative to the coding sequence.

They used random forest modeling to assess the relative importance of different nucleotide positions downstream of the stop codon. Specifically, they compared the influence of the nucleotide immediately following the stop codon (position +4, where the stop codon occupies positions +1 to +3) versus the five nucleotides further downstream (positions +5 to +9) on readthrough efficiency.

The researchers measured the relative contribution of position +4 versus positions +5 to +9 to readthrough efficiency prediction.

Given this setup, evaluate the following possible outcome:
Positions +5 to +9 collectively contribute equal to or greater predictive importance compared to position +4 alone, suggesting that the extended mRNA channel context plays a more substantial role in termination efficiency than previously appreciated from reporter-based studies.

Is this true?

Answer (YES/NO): NO